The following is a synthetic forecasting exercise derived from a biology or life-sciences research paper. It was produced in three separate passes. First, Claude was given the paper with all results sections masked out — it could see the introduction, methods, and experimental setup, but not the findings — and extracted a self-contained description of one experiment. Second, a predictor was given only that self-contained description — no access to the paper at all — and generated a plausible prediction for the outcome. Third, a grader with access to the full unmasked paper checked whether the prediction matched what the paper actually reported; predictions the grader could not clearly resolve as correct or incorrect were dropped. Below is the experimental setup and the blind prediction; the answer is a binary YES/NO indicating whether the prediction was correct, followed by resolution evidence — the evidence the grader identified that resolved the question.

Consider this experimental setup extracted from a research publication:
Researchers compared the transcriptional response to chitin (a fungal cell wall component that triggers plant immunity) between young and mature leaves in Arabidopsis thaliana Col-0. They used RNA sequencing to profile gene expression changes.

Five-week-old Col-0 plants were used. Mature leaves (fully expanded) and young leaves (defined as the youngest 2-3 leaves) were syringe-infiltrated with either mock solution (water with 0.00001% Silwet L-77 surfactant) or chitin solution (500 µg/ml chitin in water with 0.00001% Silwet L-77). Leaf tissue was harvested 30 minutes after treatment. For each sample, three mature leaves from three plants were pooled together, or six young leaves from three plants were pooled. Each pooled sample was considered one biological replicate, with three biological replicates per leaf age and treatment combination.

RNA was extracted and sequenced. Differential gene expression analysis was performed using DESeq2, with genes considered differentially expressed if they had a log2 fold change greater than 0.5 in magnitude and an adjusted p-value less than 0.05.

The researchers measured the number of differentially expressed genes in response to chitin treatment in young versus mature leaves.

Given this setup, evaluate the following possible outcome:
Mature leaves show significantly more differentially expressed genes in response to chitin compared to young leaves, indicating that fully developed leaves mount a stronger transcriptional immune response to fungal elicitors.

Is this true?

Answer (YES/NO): YES